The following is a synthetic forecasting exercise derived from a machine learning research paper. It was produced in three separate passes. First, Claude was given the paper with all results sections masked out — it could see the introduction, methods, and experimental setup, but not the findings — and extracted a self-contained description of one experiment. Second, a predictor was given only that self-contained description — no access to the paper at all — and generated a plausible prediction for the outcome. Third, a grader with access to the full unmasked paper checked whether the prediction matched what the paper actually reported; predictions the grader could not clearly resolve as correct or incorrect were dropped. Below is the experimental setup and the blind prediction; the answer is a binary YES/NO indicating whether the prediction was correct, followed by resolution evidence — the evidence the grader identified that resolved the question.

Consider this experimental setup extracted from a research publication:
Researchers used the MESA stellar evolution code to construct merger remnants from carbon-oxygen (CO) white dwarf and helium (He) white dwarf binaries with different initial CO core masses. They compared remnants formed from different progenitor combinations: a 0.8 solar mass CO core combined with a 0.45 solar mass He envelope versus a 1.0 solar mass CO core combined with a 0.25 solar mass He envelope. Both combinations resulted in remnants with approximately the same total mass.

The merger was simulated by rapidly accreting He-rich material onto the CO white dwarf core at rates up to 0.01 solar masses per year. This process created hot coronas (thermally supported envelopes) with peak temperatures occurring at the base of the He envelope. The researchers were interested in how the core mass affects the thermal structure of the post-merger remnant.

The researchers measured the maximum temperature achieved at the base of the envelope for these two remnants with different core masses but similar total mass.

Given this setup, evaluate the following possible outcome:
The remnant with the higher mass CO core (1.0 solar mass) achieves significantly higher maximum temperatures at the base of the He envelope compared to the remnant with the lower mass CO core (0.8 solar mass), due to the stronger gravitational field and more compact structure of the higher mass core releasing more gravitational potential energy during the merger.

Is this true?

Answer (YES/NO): YES